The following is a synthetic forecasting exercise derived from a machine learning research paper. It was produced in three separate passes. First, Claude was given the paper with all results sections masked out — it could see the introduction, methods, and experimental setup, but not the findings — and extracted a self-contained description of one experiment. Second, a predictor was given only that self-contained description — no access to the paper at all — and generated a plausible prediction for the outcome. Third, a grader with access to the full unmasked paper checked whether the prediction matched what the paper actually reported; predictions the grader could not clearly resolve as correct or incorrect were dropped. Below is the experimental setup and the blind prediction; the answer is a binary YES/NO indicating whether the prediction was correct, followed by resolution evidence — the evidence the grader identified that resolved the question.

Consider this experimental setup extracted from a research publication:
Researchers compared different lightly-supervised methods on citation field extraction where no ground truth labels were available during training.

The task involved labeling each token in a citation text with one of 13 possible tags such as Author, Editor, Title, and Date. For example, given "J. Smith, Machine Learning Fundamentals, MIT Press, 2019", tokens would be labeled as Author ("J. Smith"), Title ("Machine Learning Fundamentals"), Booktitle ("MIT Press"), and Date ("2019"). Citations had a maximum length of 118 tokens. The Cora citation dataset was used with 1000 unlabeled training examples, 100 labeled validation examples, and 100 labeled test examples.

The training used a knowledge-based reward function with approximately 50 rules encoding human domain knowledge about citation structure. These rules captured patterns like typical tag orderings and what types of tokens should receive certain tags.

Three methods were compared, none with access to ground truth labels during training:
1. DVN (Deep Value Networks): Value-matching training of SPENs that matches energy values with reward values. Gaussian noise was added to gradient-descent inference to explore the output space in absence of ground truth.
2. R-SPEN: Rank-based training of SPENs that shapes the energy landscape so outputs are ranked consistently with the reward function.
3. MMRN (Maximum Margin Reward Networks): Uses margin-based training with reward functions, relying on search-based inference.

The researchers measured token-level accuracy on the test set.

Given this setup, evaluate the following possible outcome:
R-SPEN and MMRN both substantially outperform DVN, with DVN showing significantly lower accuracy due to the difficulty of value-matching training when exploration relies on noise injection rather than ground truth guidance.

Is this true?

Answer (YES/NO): NO